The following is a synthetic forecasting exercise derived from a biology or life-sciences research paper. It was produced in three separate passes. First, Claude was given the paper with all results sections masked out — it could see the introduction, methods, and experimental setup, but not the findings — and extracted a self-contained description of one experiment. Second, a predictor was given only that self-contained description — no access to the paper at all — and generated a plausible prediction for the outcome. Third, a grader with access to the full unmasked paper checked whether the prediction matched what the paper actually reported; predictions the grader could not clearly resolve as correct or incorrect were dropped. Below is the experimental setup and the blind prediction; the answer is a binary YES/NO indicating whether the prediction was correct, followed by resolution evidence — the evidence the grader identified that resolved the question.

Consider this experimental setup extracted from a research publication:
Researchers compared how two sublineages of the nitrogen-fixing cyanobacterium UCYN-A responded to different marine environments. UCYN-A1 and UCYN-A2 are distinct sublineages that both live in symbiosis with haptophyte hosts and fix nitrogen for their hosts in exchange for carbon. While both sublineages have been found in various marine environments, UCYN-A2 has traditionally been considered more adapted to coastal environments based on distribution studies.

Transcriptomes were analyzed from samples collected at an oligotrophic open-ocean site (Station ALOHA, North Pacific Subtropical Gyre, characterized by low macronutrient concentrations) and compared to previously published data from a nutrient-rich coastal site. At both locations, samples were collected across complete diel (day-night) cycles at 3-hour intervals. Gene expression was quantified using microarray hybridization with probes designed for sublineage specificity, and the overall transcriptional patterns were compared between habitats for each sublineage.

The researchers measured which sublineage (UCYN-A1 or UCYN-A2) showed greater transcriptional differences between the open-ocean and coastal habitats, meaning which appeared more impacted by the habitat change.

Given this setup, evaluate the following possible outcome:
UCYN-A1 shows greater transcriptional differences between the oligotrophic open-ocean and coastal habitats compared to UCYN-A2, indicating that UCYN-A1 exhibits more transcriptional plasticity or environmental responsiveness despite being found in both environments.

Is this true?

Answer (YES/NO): YES